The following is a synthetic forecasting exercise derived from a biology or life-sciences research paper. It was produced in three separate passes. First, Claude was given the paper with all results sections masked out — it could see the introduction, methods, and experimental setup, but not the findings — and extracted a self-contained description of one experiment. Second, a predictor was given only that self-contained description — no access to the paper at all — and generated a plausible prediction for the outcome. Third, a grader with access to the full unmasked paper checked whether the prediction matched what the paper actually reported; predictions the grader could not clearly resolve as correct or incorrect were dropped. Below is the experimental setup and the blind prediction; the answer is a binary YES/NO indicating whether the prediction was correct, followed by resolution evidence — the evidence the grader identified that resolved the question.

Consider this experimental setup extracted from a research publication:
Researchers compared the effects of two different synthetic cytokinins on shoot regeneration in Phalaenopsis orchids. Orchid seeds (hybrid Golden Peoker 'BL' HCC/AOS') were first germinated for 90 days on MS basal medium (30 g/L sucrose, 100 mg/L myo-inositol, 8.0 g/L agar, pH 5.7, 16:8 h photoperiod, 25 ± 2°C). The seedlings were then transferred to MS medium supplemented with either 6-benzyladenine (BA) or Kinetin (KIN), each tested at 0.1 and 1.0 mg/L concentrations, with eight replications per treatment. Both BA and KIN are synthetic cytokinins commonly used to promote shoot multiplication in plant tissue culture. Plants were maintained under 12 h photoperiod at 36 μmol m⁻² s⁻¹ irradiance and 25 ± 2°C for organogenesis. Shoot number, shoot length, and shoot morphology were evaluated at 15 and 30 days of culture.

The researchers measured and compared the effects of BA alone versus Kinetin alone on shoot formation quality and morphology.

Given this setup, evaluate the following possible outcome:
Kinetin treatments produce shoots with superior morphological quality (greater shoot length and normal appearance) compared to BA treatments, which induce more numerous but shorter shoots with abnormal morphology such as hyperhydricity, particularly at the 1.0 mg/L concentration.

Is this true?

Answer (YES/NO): NO